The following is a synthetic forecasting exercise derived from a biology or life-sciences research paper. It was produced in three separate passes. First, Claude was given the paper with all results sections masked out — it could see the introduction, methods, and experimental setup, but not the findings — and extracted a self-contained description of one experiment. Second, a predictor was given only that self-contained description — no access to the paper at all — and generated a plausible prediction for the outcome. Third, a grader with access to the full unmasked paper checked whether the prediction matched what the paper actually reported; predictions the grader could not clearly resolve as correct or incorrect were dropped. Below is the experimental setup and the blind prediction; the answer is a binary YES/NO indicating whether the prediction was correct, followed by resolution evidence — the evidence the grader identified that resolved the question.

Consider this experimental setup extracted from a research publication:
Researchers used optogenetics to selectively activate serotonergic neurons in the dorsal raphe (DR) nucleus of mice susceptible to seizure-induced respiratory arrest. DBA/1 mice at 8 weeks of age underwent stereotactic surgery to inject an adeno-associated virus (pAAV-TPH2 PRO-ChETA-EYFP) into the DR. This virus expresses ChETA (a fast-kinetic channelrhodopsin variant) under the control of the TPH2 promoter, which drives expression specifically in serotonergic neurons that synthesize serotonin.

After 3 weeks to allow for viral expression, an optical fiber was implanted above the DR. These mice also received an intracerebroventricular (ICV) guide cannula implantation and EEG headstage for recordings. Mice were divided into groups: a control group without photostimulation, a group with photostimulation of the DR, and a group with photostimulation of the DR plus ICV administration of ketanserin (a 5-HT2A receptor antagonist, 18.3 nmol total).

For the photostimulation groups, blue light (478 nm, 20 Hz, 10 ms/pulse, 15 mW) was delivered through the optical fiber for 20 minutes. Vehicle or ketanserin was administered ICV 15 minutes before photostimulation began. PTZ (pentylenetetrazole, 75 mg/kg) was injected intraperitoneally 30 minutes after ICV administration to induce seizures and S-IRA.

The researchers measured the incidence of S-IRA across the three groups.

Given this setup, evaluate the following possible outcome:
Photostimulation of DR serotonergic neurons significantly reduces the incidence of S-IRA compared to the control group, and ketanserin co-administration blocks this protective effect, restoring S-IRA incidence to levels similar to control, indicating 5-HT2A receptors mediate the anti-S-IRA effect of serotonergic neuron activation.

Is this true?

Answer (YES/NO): YES